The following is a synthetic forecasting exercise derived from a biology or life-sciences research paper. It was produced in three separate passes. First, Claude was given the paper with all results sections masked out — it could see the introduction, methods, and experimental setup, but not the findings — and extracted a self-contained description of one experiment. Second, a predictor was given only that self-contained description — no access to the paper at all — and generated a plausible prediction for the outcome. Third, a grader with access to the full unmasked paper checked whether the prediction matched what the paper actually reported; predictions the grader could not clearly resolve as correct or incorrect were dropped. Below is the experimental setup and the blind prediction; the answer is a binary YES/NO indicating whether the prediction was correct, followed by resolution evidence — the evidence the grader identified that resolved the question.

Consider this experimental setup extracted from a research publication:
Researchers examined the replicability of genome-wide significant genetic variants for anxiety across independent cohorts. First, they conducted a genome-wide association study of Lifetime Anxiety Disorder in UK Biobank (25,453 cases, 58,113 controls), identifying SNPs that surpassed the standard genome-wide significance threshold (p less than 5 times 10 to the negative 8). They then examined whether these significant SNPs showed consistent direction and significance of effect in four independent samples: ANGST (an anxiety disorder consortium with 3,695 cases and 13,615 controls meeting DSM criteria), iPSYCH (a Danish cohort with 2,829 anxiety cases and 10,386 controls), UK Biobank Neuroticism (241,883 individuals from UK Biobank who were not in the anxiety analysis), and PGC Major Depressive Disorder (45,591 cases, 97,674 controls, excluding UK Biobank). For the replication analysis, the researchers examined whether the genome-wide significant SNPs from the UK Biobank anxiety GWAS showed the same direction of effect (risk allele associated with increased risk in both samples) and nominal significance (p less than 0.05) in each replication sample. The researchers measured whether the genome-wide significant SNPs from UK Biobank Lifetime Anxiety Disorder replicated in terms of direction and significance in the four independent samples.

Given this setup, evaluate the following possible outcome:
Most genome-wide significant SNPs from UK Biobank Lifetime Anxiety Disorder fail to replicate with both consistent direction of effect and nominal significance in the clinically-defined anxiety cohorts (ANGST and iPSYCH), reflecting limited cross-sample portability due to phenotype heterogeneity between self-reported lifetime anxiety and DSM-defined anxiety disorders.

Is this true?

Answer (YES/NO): YES